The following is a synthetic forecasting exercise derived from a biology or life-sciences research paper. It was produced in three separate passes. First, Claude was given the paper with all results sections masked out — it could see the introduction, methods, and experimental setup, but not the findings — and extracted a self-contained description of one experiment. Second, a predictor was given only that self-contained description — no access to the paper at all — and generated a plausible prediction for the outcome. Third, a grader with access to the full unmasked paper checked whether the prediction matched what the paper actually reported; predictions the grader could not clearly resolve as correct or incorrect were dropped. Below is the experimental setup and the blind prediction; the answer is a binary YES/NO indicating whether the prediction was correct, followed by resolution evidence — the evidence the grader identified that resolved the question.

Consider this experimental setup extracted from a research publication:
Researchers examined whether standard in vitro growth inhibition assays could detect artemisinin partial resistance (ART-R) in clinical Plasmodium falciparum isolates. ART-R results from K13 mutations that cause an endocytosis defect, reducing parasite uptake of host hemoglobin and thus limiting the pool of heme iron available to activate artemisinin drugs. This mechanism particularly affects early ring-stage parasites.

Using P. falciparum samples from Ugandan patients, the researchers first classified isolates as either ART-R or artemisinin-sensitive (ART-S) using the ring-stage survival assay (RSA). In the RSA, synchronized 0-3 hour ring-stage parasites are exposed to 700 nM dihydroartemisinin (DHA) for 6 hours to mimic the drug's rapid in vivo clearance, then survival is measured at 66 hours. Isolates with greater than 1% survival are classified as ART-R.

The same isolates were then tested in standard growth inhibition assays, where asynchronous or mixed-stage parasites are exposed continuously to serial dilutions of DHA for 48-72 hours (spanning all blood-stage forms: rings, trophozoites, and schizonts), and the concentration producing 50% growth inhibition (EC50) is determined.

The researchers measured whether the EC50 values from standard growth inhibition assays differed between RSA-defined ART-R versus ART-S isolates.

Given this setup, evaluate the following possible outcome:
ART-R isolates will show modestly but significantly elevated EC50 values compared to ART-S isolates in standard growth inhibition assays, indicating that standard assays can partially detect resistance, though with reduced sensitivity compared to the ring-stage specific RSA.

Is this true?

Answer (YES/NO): NO